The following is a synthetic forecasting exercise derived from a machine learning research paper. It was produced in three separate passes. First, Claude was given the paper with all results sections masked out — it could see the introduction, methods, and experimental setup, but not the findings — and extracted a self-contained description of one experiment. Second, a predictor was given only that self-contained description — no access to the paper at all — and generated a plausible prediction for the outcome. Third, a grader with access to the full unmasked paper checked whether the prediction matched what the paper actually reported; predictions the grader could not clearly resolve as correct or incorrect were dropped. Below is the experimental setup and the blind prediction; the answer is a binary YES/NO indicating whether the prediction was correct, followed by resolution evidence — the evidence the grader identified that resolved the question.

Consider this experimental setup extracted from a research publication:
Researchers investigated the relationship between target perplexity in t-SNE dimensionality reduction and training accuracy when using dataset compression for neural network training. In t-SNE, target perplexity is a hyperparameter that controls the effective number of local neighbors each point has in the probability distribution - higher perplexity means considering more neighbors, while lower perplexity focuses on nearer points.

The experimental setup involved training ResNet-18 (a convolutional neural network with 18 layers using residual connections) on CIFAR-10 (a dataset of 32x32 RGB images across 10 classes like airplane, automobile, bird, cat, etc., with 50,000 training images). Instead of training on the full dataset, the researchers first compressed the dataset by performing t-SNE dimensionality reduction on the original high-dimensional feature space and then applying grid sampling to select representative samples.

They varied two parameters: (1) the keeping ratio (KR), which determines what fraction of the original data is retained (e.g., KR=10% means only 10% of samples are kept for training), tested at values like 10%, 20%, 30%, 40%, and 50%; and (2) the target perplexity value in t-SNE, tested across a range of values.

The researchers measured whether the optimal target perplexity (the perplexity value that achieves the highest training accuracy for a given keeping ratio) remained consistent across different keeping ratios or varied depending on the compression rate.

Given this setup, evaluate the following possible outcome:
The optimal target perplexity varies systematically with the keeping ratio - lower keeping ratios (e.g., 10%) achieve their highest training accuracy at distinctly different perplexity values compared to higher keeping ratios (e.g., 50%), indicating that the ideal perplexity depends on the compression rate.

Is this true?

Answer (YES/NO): YES